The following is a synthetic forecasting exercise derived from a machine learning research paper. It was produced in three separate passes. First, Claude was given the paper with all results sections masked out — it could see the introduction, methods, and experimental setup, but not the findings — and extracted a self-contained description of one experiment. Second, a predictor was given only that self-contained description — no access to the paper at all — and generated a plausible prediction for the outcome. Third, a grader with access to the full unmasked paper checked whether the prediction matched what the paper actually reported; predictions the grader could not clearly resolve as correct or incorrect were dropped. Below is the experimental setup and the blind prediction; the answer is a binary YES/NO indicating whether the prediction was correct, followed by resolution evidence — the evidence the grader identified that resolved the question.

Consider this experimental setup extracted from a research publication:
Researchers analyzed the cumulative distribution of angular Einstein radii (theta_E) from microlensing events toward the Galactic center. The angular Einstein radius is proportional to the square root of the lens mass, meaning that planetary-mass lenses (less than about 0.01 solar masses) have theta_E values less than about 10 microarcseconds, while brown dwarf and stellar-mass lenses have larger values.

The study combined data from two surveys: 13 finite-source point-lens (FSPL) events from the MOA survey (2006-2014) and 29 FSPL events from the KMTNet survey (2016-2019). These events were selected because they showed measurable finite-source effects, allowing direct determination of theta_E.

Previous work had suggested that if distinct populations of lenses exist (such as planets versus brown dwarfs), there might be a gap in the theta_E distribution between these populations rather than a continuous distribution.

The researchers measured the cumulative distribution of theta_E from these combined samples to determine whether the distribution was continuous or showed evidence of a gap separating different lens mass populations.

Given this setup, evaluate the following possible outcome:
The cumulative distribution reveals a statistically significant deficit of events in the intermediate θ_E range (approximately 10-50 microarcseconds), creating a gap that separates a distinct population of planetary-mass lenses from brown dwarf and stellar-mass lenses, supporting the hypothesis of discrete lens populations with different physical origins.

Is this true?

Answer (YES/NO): YES